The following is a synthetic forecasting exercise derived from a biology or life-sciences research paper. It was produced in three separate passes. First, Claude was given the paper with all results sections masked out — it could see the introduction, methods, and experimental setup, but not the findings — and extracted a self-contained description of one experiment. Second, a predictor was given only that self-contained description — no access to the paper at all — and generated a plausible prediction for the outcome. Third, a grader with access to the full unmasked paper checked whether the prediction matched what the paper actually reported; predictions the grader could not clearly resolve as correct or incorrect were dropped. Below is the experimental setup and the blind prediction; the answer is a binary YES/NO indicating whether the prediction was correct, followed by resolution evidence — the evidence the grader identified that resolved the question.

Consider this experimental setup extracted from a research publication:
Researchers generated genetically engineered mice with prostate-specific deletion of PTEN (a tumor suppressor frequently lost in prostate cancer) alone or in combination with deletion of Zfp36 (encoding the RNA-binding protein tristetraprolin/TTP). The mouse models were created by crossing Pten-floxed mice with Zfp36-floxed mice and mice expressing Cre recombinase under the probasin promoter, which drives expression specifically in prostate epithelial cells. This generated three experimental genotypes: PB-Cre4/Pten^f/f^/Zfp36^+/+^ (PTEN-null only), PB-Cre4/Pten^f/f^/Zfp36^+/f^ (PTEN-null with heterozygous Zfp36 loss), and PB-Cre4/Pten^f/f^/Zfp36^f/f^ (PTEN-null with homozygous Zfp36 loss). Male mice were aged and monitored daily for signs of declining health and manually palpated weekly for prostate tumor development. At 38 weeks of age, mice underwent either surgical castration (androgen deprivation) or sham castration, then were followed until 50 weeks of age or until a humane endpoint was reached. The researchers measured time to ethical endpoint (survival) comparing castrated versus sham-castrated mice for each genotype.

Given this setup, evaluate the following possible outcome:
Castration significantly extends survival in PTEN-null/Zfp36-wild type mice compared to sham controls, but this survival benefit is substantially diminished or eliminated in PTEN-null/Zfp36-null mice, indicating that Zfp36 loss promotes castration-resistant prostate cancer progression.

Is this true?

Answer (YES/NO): YES